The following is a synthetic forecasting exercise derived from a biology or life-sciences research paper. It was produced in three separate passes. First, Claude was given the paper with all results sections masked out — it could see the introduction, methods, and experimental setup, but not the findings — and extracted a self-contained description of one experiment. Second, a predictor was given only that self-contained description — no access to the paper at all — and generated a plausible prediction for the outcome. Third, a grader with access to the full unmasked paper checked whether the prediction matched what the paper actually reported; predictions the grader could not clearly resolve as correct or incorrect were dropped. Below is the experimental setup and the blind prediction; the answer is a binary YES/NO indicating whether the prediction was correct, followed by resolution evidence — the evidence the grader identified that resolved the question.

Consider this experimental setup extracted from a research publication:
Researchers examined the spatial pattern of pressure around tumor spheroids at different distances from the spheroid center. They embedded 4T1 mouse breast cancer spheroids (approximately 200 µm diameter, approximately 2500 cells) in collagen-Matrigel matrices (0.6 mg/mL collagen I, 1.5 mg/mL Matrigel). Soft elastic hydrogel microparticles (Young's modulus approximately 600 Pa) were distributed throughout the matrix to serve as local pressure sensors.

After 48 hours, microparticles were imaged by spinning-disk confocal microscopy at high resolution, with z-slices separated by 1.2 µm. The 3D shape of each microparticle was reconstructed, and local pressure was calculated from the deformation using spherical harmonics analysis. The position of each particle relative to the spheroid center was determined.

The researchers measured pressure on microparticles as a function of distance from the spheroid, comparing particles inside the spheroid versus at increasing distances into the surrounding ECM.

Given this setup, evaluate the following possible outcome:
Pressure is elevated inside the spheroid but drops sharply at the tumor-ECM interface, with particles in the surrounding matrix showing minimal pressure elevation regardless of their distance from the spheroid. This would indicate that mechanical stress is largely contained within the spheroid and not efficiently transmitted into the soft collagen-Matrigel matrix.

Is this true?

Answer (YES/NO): NO